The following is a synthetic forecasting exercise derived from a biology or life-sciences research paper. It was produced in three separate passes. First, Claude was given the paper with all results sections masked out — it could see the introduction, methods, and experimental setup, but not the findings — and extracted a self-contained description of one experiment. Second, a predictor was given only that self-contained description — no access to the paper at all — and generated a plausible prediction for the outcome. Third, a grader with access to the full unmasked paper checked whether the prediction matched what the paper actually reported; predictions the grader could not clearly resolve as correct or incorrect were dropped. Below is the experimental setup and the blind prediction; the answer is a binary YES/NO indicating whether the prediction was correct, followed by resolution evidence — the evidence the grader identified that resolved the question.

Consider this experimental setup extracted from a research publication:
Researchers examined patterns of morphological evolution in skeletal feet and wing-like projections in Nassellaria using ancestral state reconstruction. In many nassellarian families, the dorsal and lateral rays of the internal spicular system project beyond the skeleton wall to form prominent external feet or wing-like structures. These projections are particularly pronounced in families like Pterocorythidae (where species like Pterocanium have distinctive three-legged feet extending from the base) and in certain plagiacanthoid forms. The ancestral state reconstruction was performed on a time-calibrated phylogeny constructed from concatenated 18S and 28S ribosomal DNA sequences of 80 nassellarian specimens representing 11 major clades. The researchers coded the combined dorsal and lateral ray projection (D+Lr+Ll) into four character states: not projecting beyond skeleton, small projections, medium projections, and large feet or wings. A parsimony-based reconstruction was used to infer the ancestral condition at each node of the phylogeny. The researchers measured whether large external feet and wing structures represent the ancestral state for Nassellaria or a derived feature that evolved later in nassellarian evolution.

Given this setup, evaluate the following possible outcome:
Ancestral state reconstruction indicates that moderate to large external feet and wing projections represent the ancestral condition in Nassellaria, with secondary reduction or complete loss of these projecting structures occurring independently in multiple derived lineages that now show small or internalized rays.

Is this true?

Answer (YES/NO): NO